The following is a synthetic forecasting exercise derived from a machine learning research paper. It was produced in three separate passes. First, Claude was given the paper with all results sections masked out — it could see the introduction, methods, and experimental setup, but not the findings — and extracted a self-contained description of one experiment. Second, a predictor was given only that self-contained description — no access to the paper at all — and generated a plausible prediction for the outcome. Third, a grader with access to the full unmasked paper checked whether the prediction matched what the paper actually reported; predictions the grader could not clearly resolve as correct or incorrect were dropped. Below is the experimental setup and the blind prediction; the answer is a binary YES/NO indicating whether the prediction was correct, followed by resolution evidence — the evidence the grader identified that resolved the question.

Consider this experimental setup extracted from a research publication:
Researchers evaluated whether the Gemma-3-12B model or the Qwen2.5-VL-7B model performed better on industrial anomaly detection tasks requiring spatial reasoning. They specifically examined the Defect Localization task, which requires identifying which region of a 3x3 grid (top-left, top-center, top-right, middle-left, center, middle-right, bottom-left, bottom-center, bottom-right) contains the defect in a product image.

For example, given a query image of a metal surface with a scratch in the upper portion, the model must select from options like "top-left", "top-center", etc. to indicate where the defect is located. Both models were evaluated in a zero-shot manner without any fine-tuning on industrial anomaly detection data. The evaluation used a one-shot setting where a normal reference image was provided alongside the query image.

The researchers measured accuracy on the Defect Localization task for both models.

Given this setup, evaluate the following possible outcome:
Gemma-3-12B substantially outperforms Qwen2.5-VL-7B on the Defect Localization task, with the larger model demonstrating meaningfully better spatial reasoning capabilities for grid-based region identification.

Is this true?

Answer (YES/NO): NO